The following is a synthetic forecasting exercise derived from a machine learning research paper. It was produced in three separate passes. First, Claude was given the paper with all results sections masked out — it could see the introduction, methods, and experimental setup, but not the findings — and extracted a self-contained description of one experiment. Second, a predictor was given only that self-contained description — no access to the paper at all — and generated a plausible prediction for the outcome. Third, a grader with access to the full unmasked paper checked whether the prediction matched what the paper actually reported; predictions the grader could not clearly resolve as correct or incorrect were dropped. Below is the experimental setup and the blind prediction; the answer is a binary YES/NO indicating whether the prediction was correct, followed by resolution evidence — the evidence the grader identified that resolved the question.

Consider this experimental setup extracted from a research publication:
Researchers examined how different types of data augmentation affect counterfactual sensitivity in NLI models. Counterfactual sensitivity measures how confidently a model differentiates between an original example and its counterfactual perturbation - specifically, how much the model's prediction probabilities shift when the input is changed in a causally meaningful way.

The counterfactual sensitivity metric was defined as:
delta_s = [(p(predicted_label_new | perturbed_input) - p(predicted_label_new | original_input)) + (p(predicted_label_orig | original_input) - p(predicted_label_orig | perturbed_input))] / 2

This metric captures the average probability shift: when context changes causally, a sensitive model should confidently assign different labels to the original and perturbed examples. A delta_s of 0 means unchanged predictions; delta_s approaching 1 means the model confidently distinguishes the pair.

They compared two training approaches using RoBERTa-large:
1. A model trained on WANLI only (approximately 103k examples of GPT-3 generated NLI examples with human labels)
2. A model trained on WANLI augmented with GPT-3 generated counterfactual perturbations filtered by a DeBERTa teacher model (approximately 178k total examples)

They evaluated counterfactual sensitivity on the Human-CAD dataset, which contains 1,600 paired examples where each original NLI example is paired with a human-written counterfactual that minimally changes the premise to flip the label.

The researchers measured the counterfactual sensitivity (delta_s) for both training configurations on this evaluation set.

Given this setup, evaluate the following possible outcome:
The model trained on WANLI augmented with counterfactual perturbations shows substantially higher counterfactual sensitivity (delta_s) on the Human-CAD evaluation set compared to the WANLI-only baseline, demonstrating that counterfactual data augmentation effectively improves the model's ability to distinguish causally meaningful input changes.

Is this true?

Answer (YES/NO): YES